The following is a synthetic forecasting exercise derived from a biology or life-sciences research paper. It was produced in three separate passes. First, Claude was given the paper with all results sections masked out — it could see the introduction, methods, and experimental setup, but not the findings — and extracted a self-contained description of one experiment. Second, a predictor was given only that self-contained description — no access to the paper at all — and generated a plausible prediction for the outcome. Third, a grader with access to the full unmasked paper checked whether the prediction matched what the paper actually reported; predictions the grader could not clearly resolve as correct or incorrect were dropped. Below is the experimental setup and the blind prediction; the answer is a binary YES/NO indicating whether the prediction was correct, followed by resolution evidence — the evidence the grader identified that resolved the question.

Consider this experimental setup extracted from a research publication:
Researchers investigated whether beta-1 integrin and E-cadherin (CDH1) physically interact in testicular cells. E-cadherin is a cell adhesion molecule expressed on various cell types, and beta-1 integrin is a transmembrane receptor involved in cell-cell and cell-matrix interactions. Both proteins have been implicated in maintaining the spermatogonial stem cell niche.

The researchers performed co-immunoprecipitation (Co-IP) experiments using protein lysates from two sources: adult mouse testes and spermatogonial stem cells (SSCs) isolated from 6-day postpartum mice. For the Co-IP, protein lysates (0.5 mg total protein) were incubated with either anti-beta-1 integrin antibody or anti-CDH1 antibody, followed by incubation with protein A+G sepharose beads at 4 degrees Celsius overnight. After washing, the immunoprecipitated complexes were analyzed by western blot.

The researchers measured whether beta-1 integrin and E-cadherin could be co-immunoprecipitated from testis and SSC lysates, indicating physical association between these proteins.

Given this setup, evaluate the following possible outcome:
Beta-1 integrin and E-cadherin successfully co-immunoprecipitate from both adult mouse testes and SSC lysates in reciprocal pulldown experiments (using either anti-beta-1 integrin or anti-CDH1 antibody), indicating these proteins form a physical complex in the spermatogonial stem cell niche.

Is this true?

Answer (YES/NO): NO